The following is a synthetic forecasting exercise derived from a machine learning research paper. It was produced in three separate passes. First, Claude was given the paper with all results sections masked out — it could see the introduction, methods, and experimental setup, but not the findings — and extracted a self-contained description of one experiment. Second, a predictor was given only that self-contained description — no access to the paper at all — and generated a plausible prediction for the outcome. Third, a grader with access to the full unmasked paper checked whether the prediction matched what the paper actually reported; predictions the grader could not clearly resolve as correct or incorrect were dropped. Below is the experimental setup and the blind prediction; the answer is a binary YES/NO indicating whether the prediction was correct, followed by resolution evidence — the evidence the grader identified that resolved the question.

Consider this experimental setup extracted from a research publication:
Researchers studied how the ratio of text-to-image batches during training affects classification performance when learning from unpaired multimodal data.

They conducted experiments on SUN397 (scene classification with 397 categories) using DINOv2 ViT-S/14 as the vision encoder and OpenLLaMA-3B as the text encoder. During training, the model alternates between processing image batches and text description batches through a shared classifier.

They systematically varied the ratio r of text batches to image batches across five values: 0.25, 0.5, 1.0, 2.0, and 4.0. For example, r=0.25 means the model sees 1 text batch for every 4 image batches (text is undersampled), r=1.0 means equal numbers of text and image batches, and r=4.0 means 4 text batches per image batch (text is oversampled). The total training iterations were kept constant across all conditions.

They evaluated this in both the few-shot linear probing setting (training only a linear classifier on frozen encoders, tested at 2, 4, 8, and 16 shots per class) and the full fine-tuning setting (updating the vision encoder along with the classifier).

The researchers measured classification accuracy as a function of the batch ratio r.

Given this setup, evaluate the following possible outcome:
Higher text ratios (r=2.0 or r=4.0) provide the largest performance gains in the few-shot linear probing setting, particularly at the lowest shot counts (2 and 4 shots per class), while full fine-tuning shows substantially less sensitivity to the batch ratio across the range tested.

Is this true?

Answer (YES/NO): NO